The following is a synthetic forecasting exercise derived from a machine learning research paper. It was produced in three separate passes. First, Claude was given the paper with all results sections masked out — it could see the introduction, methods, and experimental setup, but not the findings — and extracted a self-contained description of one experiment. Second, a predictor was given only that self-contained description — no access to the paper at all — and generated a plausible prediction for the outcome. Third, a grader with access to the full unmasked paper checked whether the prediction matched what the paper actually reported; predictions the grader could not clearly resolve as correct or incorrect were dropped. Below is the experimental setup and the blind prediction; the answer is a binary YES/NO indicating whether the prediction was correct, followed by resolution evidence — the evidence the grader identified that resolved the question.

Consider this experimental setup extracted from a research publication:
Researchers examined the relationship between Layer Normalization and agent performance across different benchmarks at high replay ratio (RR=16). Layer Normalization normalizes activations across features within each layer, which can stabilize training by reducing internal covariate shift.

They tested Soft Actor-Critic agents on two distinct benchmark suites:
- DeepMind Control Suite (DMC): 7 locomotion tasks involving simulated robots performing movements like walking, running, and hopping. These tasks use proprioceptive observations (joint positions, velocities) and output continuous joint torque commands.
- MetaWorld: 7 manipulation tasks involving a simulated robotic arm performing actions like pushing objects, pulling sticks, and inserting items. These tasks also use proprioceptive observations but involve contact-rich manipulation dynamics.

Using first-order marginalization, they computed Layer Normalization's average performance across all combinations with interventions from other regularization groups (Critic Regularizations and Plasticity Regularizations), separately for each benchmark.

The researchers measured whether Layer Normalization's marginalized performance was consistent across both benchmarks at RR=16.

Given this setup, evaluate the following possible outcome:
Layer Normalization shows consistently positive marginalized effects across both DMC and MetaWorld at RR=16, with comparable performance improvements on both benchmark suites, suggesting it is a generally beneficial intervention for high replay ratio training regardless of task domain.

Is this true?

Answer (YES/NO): NO